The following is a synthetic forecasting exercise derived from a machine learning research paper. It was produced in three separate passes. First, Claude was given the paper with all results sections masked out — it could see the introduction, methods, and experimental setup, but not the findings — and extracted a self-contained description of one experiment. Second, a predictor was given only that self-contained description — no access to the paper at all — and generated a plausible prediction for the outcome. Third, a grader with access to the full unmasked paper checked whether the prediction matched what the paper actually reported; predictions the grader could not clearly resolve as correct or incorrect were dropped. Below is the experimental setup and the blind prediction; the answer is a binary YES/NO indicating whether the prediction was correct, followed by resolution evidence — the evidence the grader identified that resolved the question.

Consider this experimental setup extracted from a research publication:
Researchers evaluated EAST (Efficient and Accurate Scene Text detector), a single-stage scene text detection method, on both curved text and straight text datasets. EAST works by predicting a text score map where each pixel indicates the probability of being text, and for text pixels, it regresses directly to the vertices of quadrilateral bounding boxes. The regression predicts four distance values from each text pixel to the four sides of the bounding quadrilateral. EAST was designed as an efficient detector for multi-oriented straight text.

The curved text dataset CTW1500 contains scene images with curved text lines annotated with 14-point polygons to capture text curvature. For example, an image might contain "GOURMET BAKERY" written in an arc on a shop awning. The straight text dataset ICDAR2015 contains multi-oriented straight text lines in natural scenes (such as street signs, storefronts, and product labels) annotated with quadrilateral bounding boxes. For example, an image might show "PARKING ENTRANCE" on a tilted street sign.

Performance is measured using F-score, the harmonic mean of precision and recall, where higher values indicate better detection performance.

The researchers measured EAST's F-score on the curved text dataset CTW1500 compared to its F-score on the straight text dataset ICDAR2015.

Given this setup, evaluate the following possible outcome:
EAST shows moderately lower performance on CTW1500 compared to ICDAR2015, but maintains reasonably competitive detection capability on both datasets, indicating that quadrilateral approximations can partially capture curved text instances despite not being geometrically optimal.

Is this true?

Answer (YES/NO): NO